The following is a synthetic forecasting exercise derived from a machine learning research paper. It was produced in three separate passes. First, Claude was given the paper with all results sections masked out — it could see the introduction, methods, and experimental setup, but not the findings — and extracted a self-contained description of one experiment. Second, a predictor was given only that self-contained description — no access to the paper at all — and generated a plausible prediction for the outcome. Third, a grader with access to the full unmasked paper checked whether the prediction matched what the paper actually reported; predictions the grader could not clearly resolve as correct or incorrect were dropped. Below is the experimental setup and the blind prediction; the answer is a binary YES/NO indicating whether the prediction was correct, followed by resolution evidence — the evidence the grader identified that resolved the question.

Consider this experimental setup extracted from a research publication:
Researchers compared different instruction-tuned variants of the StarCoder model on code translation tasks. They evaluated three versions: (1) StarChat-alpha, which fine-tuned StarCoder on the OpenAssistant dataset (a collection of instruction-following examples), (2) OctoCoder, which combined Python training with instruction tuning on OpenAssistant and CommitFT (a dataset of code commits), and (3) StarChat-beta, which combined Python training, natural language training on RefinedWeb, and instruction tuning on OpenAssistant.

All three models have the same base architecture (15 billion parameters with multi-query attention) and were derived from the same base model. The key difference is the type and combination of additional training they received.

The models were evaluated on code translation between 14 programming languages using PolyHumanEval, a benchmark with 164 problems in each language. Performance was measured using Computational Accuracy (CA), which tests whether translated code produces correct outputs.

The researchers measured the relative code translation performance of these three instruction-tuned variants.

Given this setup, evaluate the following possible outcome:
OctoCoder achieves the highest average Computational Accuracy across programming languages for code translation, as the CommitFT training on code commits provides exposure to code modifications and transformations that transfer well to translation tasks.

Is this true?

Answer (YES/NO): NO